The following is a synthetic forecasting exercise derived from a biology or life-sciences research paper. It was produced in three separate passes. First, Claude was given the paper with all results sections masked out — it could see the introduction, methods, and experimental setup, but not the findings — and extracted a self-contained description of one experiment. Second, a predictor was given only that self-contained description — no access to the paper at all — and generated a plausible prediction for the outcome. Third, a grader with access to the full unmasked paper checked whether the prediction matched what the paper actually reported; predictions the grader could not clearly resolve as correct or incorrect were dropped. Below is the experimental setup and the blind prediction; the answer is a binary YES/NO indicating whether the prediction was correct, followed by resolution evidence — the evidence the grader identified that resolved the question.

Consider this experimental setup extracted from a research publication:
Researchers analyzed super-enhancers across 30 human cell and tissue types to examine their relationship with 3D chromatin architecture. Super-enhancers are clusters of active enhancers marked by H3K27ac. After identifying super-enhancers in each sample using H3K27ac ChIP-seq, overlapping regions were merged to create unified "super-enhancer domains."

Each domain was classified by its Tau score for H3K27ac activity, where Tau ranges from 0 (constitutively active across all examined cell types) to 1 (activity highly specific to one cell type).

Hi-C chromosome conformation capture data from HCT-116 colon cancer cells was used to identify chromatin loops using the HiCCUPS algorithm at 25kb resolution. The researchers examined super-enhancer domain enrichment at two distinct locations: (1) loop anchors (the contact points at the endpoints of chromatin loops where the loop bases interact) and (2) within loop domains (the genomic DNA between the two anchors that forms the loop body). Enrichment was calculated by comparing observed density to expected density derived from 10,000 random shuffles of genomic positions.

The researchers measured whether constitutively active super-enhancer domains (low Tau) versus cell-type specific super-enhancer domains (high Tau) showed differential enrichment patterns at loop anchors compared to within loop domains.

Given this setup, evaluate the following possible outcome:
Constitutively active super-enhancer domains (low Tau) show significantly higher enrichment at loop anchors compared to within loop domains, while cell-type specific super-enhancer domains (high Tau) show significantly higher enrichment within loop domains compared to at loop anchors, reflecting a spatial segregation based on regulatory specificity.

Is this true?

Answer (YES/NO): NO